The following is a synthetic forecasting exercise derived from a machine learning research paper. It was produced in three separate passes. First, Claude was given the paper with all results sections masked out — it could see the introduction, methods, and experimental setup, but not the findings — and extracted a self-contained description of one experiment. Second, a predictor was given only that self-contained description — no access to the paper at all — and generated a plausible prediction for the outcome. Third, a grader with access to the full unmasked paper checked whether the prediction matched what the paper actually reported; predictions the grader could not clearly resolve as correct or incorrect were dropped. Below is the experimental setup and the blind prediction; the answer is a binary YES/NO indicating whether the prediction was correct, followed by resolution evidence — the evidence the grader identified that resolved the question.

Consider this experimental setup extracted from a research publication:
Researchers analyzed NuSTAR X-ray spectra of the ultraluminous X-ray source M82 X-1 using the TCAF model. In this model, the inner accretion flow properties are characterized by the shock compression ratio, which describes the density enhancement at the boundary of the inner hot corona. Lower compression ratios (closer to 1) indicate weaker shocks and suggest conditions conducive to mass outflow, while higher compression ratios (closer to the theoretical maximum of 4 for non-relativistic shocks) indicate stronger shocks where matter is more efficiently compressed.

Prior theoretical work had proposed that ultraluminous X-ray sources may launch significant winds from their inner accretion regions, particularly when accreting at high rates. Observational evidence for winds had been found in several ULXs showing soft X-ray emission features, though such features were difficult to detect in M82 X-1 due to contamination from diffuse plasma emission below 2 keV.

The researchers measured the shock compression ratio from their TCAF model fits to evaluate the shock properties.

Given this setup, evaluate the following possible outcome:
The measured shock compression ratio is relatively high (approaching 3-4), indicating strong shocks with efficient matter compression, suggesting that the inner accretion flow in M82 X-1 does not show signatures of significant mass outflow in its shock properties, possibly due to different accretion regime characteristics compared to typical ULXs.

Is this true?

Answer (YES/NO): NO